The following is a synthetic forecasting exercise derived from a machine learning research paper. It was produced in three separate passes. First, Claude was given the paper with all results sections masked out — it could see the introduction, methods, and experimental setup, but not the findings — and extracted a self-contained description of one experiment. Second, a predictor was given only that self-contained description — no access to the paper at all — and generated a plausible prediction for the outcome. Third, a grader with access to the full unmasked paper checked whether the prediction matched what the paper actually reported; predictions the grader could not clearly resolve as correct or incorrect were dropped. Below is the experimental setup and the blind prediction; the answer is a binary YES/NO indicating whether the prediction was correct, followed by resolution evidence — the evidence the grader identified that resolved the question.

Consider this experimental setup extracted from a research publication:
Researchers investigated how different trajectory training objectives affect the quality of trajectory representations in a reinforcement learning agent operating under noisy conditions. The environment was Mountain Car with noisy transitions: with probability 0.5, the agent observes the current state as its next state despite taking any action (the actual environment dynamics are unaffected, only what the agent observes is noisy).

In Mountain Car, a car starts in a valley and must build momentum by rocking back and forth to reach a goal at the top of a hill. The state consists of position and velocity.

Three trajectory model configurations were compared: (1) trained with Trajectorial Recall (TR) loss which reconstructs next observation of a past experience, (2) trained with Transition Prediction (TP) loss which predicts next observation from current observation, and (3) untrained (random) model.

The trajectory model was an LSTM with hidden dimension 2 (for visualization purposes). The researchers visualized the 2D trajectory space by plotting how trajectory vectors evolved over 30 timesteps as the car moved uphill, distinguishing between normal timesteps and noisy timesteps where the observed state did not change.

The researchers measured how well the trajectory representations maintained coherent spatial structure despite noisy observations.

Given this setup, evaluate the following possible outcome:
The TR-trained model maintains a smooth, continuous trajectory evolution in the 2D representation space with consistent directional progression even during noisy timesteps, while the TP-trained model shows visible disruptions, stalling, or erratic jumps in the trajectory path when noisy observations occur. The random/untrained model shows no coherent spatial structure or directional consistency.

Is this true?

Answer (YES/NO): NO